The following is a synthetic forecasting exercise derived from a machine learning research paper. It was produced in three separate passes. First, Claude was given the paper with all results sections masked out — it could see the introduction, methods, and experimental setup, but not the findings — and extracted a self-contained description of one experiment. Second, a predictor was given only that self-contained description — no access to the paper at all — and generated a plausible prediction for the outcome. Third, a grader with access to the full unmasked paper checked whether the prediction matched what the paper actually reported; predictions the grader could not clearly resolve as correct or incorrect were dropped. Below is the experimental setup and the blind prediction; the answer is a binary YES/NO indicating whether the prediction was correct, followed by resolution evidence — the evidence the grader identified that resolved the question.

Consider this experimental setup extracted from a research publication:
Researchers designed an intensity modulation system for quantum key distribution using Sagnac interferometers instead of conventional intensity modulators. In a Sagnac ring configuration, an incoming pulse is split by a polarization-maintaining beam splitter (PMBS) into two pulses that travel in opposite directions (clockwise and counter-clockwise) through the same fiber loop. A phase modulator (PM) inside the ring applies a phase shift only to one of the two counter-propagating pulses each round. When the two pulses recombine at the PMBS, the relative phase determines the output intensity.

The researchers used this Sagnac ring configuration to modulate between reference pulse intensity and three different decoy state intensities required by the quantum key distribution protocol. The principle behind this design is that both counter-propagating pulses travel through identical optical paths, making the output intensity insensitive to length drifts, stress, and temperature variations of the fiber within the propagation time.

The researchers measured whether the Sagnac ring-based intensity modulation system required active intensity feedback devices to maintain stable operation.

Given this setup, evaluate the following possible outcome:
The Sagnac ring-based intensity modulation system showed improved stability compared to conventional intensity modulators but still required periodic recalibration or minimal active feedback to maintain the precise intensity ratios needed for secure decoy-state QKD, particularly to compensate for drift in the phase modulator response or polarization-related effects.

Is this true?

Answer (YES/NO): NO